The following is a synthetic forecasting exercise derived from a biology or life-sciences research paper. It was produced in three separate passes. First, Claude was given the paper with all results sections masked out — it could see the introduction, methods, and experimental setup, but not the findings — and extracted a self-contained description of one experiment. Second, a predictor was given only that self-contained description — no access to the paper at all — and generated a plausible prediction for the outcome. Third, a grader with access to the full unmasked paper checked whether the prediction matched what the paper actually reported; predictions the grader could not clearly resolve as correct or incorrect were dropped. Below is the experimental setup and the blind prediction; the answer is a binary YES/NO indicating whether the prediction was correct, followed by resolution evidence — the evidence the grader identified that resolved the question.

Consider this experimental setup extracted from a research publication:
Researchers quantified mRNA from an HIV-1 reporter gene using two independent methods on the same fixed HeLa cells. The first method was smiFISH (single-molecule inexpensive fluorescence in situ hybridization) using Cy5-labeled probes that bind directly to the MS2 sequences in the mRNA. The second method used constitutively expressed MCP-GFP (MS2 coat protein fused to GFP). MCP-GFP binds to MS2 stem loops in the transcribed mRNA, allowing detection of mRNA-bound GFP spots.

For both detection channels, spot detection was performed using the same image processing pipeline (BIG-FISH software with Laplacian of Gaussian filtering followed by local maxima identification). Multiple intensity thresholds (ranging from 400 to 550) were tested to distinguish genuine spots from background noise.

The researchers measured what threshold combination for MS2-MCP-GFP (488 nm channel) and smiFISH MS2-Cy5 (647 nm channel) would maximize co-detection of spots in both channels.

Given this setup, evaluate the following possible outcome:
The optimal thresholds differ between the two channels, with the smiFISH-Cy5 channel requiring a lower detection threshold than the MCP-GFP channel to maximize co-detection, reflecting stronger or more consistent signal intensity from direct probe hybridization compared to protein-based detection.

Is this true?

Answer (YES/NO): YES